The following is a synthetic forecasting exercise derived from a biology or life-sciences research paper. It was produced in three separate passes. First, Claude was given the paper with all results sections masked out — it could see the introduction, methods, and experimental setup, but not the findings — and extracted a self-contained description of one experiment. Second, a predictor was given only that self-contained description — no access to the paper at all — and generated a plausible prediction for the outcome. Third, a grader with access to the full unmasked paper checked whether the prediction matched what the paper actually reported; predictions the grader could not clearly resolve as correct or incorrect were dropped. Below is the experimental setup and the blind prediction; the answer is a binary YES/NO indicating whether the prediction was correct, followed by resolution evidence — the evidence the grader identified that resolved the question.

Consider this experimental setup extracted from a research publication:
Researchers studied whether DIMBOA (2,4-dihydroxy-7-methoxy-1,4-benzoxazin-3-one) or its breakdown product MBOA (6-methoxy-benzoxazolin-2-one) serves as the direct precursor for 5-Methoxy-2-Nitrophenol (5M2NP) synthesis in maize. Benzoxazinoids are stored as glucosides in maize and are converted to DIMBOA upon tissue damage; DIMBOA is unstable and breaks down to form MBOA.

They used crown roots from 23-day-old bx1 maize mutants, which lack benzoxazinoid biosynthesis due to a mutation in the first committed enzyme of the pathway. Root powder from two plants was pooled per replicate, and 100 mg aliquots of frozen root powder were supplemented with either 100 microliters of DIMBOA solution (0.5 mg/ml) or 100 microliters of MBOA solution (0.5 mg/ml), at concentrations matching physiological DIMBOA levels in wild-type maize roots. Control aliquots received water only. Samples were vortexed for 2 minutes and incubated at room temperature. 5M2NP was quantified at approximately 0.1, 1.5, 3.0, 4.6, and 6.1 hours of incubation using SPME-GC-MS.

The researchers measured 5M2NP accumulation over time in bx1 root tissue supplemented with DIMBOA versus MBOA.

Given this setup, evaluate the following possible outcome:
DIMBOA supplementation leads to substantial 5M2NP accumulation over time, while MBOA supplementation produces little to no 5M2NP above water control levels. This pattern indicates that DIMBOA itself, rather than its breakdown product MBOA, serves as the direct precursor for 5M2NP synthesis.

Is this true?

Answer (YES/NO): YES